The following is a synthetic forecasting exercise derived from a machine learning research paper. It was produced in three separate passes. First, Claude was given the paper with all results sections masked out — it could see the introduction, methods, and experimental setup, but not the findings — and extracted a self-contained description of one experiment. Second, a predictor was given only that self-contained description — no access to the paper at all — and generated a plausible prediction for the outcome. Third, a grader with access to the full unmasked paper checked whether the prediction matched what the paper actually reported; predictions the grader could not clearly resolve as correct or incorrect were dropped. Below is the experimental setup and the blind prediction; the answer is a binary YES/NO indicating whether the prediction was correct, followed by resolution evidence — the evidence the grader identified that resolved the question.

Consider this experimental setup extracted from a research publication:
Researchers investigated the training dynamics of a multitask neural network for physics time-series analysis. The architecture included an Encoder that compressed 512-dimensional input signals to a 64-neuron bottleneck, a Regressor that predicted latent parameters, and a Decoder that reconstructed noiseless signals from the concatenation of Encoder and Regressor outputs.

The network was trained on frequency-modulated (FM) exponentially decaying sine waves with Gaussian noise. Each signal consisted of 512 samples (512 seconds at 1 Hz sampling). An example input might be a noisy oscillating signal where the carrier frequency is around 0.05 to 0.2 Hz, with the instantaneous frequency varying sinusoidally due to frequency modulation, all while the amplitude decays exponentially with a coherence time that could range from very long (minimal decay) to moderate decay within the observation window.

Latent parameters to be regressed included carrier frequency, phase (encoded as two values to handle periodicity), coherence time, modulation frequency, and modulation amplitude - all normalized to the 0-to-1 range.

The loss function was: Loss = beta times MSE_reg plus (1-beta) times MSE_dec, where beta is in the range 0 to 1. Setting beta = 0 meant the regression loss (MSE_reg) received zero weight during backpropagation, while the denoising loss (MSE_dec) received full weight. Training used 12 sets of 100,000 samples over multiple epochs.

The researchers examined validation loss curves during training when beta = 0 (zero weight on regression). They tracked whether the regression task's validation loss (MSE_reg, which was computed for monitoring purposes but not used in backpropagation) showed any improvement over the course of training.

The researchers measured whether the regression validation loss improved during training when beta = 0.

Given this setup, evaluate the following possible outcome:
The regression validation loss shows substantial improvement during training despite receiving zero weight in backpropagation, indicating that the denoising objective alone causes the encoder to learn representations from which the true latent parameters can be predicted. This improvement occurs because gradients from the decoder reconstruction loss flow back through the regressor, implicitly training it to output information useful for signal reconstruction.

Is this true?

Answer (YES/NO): NO